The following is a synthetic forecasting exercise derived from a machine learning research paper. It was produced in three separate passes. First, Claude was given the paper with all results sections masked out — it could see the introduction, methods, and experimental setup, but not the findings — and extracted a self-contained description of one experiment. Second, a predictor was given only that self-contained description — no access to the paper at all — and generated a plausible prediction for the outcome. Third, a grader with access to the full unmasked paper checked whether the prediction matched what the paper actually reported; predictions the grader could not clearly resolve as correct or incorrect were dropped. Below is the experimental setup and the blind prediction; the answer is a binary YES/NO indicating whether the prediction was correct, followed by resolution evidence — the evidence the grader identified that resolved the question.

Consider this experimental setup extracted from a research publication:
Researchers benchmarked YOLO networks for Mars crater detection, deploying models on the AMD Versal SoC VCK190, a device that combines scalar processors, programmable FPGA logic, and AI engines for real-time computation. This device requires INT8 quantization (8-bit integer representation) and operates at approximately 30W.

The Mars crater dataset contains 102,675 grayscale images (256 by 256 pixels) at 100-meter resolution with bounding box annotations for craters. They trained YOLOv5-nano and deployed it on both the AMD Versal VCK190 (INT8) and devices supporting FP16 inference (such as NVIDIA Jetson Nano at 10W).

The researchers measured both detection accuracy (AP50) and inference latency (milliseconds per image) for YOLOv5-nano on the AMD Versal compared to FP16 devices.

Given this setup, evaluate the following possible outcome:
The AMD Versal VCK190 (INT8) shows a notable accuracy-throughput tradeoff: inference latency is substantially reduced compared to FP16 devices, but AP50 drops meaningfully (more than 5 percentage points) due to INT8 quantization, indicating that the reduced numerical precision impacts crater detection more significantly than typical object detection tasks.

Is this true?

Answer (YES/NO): NO